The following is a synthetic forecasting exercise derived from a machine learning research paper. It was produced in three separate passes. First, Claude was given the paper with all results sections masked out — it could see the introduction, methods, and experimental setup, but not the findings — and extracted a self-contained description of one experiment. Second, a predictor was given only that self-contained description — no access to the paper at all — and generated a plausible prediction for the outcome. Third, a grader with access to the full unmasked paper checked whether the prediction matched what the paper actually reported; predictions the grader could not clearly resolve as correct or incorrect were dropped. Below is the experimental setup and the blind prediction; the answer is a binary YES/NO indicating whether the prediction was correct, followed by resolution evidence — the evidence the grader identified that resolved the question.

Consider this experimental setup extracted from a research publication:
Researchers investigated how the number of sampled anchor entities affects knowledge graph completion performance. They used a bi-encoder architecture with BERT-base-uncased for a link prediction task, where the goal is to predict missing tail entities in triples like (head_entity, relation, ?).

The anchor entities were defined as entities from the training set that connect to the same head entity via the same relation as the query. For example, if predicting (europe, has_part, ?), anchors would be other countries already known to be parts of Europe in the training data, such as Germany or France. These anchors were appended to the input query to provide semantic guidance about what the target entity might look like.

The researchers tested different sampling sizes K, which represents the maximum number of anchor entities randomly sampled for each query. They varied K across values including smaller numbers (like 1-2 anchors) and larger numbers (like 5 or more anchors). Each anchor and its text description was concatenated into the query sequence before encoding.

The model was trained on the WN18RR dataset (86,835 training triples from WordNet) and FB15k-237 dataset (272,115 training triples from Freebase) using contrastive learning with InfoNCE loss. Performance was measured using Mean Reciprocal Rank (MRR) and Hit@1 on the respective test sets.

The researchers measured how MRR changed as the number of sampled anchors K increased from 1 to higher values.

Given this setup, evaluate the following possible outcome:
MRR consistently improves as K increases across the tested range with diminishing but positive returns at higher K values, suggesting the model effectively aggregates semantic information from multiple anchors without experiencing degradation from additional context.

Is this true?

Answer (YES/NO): NO